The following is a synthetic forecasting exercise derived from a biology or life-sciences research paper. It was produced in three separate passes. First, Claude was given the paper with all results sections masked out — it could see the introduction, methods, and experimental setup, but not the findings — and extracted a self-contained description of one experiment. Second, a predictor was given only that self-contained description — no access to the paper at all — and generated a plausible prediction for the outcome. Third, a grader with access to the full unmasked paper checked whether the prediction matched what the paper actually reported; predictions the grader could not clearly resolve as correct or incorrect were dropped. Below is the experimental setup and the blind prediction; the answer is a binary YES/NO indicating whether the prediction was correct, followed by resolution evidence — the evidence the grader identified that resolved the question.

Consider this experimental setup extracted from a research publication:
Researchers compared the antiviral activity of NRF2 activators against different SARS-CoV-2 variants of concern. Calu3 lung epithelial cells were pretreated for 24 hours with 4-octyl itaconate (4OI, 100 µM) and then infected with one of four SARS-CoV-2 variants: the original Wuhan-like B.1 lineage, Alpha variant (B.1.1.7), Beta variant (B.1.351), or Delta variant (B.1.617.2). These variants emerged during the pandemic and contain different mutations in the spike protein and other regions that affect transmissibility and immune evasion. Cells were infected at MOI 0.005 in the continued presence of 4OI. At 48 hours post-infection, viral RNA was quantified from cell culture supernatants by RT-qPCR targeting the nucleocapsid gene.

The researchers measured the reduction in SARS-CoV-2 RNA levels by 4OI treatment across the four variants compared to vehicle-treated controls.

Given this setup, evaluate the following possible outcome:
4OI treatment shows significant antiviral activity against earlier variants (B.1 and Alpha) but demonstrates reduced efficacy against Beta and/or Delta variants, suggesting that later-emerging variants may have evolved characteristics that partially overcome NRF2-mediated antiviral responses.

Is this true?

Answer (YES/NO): NO